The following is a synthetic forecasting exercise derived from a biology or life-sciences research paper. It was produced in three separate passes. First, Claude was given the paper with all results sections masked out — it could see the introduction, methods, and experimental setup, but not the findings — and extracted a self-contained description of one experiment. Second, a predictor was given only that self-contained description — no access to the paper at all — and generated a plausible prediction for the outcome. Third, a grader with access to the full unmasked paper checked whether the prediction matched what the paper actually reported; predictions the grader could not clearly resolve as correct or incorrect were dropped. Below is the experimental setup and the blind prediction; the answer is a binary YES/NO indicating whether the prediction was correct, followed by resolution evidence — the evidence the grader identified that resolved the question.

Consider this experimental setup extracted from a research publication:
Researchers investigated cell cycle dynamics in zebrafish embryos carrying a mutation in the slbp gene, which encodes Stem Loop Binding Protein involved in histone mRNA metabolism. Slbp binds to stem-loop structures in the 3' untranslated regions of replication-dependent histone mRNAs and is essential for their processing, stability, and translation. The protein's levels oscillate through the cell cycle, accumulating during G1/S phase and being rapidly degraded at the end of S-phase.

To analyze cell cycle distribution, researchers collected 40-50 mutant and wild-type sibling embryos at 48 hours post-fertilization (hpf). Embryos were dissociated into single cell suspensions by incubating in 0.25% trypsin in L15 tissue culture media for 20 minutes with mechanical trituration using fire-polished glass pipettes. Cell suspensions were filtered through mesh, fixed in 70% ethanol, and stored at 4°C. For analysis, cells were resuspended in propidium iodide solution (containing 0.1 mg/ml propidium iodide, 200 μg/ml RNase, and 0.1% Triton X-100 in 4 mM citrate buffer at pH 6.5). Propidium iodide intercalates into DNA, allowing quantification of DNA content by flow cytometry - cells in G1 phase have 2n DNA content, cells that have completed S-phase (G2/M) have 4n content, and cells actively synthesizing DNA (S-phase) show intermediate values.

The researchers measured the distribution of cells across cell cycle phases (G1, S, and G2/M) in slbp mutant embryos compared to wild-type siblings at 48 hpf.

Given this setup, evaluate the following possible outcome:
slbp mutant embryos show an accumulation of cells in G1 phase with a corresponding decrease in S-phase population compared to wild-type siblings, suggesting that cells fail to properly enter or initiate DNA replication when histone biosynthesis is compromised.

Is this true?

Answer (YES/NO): NO